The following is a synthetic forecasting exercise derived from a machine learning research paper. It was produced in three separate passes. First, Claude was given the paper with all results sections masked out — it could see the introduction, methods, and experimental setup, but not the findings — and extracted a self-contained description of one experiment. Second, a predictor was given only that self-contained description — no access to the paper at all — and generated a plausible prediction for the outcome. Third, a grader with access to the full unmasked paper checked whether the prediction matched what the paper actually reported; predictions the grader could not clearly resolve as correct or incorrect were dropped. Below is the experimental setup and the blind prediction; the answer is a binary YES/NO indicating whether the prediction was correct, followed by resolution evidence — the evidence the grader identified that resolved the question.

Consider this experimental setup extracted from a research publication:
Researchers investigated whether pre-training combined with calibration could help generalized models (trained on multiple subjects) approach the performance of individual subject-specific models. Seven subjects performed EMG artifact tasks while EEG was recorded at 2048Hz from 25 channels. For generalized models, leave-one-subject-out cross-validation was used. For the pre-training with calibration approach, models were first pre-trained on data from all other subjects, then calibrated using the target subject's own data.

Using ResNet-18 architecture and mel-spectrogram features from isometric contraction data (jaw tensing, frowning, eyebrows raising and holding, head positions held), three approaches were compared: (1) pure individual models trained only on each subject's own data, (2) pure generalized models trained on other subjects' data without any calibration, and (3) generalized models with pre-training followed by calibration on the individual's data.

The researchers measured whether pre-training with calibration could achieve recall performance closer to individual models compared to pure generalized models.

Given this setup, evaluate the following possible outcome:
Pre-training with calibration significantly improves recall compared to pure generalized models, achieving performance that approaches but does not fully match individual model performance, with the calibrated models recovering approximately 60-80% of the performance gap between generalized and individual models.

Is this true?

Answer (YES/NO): NO